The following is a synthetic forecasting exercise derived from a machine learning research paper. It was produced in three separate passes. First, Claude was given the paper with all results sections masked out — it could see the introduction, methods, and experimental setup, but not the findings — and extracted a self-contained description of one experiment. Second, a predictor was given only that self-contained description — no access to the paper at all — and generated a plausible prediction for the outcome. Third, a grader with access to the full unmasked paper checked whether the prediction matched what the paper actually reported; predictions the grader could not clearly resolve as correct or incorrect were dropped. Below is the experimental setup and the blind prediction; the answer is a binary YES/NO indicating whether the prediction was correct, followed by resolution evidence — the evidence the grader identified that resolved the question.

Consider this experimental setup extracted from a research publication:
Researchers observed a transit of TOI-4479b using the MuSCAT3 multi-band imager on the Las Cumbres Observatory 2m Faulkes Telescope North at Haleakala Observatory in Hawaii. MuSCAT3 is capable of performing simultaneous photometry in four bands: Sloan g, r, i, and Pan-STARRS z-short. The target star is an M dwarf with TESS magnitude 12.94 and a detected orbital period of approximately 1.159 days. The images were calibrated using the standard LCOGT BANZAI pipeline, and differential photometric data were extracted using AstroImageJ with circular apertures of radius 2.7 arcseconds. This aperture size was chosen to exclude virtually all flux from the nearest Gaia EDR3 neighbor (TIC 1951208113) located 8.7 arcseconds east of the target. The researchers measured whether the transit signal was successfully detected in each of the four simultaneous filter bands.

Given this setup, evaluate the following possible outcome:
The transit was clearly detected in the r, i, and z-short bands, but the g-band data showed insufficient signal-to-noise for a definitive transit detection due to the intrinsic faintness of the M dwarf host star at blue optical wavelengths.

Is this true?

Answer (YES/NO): NO